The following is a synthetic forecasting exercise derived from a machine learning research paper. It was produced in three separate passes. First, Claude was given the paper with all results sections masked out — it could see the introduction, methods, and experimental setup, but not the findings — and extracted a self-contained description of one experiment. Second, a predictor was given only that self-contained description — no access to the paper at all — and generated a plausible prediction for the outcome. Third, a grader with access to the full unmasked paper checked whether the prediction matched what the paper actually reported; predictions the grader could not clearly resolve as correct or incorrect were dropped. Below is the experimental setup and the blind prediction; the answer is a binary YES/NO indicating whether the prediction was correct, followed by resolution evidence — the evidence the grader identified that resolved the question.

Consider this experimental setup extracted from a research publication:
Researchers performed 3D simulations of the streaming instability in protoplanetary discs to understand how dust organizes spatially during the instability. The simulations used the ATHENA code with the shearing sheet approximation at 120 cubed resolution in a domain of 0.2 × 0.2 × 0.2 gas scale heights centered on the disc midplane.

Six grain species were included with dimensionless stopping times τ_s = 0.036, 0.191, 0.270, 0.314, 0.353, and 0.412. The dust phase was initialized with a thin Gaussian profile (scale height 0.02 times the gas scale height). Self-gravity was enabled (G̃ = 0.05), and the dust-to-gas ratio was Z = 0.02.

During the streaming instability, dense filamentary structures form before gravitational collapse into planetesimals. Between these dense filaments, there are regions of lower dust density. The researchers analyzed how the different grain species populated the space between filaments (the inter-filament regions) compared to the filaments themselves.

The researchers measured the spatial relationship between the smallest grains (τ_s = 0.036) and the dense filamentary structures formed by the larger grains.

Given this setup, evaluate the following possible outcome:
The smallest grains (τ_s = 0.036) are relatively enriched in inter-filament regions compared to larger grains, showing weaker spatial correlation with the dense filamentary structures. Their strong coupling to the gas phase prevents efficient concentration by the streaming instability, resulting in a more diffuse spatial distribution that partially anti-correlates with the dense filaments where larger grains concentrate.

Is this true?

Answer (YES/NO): NO